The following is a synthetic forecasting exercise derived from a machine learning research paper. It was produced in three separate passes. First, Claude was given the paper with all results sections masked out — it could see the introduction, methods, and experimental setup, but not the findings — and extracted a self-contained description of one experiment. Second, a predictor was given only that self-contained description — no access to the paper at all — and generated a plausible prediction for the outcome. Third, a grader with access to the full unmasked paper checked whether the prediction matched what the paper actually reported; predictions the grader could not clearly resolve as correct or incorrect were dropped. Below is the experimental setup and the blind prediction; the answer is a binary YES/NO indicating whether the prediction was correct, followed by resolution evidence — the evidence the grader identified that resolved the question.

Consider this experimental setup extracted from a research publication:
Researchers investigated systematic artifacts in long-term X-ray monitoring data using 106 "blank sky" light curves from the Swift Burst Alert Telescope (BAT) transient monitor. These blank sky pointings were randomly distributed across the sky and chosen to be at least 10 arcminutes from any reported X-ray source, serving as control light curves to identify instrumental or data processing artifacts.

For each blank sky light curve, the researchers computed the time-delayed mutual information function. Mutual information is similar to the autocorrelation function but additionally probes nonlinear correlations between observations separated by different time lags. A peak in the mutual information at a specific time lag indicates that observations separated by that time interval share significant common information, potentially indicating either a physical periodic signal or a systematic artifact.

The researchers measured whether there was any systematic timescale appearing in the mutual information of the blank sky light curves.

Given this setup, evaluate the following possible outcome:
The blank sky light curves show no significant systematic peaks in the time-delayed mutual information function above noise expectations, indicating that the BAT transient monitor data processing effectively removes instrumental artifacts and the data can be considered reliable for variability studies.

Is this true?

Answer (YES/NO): NO